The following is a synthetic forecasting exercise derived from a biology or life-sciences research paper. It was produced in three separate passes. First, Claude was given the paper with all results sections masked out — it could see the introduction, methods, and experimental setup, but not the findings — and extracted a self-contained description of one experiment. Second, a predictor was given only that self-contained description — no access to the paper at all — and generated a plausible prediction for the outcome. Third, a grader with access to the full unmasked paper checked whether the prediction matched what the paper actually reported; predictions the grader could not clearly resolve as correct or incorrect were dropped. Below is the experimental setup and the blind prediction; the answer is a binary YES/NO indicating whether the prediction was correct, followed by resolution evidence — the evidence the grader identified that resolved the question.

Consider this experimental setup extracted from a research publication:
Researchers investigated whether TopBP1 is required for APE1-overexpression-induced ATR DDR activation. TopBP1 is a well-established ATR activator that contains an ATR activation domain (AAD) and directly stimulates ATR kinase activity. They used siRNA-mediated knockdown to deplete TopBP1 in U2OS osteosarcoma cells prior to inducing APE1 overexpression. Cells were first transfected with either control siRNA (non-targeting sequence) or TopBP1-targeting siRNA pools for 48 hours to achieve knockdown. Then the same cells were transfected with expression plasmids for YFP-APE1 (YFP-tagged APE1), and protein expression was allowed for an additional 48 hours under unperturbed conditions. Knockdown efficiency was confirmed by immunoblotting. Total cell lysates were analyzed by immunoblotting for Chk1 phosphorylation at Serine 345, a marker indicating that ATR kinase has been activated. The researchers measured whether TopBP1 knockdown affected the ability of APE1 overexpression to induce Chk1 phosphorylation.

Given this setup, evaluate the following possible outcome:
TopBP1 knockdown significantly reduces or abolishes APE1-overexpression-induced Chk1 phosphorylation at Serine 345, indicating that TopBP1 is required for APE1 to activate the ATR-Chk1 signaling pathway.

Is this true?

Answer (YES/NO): NO